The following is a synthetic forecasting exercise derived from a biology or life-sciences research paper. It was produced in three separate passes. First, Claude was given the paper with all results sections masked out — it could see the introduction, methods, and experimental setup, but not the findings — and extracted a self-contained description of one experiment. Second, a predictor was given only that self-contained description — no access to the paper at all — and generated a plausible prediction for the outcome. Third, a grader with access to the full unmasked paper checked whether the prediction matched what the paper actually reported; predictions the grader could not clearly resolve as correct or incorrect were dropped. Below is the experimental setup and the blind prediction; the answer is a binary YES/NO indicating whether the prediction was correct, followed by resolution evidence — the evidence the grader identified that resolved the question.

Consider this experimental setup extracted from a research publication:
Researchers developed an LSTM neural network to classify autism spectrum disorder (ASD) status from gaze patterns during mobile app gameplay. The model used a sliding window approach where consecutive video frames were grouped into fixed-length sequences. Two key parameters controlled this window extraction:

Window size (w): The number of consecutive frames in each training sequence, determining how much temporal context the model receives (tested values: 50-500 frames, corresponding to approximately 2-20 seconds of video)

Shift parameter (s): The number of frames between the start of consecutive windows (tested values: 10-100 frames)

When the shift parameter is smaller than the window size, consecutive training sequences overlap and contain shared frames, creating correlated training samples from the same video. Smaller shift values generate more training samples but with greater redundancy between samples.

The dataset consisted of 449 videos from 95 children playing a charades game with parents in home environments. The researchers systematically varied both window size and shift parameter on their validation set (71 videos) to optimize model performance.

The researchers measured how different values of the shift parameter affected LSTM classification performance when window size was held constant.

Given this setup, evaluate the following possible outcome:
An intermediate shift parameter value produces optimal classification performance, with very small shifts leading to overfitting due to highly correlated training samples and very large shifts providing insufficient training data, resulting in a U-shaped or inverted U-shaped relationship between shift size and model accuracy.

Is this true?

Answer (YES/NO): NO